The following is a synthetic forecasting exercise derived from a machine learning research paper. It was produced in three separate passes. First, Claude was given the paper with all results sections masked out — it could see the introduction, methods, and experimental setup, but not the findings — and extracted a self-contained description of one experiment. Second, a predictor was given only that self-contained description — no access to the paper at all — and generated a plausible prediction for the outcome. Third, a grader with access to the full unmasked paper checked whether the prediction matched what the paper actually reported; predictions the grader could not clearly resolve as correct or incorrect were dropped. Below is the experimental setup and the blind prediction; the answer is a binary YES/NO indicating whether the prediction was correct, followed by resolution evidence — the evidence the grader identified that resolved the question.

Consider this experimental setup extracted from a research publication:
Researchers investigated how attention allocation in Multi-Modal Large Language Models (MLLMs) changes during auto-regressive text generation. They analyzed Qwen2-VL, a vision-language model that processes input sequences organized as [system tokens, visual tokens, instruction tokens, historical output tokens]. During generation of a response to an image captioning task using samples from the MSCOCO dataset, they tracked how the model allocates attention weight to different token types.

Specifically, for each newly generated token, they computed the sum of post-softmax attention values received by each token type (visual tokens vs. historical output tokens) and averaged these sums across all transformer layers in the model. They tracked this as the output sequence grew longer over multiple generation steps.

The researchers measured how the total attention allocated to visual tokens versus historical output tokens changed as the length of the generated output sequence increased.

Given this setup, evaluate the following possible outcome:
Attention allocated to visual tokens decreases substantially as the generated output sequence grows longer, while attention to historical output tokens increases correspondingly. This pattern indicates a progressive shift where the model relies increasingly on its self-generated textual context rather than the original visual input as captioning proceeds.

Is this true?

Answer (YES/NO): YES